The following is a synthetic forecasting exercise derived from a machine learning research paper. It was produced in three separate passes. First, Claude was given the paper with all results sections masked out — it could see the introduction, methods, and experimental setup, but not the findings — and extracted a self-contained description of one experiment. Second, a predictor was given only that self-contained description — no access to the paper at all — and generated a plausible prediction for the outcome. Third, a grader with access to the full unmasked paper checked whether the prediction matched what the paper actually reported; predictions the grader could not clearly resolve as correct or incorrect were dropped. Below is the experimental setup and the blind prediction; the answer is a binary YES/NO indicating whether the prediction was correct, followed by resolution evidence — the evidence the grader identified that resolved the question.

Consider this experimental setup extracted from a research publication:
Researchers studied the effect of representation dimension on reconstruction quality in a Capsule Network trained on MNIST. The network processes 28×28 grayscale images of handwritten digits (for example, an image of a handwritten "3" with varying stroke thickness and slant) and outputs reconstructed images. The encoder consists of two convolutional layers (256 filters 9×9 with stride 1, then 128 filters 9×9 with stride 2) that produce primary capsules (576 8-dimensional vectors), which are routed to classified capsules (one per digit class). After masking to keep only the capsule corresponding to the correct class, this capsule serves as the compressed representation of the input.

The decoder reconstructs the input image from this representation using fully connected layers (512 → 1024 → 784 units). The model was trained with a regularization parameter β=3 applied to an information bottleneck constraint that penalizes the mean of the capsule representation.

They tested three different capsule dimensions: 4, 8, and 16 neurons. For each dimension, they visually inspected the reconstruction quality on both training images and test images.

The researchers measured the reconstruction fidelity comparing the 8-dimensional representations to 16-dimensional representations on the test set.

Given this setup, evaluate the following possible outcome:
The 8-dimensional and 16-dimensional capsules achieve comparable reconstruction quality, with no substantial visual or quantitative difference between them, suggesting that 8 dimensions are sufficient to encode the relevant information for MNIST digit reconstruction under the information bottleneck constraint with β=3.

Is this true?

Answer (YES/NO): YES